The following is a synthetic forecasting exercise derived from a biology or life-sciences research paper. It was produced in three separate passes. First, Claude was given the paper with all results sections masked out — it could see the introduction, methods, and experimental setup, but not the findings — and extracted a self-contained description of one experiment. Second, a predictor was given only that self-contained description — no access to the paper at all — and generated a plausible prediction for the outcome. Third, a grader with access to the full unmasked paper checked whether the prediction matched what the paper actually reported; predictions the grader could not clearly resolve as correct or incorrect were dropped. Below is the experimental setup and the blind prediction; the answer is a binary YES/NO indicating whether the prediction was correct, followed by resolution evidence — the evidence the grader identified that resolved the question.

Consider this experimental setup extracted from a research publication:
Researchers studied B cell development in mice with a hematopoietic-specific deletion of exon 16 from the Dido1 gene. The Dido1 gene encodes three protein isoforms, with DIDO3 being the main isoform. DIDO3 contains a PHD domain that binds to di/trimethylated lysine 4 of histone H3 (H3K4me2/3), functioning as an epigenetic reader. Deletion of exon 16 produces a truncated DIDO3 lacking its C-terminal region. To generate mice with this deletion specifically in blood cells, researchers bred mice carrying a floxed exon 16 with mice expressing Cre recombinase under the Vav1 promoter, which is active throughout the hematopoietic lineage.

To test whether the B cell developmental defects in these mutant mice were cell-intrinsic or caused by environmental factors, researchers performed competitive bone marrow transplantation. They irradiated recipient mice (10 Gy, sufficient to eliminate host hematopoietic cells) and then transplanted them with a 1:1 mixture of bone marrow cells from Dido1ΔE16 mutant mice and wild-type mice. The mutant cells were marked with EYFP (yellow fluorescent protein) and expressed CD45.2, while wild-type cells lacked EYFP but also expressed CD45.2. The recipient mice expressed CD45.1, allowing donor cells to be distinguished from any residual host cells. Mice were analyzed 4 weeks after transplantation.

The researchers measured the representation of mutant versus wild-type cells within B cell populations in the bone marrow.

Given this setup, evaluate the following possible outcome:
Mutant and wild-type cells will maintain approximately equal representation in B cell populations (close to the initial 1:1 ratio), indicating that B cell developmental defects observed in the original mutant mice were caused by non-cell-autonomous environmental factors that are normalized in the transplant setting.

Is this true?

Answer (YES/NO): NO